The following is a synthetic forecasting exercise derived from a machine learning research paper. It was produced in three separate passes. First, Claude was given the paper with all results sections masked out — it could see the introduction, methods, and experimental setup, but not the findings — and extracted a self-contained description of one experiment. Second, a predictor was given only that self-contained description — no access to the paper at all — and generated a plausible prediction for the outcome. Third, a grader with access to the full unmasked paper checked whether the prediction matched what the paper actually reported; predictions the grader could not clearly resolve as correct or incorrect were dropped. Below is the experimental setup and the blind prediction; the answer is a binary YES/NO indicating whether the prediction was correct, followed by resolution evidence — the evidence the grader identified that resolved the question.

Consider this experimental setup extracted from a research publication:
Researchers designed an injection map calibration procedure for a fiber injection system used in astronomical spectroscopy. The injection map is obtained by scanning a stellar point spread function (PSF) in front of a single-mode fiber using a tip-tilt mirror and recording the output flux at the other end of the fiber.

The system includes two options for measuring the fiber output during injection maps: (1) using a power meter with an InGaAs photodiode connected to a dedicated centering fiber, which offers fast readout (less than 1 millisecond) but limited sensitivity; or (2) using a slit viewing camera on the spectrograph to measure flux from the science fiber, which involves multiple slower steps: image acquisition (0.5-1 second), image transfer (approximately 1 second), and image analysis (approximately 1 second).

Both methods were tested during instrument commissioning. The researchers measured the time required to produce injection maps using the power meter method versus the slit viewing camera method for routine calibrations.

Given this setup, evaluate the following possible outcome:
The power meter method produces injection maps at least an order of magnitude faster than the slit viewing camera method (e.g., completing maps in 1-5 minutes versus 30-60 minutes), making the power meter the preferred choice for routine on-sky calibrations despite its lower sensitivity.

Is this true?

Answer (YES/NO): NO